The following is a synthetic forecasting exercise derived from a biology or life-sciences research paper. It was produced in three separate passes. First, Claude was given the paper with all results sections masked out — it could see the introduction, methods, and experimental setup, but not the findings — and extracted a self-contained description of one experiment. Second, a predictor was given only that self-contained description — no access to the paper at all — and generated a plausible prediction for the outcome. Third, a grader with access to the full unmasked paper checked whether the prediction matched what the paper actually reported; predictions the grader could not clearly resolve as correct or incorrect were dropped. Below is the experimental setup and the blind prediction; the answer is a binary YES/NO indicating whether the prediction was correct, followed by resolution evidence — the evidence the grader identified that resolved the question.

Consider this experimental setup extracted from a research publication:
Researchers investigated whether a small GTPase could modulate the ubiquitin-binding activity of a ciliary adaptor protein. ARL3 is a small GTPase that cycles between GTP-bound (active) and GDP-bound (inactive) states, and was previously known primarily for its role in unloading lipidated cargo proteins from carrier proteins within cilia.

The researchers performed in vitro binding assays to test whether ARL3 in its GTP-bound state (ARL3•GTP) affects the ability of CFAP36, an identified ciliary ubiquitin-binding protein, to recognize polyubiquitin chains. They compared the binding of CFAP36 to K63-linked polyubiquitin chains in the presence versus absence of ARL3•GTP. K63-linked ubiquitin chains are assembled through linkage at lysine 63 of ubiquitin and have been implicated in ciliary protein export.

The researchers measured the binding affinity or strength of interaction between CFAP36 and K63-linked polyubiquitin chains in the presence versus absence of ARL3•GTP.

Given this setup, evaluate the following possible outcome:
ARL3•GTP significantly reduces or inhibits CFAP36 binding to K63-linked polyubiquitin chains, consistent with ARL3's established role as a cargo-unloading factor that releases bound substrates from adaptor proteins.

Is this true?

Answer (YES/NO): NO